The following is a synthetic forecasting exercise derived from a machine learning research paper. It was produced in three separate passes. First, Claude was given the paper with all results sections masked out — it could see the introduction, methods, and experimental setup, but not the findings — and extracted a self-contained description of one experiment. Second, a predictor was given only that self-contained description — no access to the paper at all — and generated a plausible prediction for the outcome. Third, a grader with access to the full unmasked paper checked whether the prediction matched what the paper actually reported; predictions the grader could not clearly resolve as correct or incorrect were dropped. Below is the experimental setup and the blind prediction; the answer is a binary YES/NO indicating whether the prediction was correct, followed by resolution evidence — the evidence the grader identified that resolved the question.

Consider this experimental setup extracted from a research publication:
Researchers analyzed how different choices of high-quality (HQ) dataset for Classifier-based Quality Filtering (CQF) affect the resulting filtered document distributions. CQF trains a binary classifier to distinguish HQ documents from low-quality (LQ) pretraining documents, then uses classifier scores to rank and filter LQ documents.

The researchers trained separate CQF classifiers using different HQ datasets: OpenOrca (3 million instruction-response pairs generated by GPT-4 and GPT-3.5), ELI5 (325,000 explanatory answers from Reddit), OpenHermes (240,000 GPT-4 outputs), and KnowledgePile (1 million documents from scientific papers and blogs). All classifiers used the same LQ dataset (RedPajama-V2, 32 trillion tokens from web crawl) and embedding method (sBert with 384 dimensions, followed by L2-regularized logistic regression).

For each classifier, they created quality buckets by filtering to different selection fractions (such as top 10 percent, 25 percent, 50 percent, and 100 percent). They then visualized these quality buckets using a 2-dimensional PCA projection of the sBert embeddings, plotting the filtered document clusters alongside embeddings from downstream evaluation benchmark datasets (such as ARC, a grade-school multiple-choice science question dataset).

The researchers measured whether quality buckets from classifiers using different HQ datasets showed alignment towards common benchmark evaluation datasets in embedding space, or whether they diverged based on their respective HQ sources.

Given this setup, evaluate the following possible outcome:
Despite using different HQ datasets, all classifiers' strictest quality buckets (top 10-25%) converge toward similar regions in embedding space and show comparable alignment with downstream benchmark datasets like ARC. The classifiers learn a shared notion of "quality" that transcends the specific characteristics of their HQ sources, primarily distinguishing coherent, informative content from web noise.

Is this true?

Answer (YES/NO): NO